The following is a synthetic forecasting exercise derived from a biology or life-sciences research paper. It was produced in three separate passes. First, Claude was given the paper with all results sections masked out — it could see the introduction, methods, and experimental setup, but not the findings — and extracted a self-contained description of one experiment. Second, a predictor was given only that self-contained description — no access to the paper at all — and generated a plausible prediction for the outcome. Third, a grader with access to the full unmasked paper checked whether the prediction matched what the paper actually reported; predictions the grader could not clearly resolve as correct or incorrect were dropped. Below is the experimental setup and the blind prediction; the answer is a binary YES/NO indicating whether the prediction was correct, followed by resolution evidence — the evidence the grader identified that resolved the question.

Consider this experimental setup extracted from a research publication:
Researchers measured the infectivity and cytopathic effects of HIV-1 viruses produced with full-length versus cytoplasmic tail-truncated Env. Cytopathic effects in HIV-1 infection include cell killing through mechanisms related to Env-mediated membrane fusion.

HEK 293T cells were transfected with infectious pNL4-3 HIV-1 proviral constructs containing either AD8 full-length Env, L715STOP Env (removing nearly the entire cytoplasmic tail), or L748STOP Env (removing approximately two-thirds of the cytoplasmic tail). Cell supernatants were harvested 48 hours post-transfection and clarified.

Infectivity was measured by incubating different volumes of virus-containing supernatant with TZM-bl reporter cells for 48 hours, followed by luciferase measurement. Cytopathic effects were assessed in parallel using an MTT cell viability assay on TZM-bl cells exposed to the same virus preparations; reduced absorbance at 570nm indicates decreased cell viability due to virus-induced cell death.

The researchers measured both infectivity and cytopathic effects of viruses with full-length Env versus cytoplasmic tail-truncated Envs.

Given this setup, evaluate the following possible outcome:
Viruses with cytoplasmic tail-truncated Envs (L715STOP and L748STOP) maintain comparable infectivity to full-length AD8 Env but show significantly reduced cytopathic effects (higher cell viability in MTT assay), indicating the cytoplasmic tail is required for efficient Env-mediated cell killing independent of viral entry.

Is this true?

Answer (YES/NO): NO